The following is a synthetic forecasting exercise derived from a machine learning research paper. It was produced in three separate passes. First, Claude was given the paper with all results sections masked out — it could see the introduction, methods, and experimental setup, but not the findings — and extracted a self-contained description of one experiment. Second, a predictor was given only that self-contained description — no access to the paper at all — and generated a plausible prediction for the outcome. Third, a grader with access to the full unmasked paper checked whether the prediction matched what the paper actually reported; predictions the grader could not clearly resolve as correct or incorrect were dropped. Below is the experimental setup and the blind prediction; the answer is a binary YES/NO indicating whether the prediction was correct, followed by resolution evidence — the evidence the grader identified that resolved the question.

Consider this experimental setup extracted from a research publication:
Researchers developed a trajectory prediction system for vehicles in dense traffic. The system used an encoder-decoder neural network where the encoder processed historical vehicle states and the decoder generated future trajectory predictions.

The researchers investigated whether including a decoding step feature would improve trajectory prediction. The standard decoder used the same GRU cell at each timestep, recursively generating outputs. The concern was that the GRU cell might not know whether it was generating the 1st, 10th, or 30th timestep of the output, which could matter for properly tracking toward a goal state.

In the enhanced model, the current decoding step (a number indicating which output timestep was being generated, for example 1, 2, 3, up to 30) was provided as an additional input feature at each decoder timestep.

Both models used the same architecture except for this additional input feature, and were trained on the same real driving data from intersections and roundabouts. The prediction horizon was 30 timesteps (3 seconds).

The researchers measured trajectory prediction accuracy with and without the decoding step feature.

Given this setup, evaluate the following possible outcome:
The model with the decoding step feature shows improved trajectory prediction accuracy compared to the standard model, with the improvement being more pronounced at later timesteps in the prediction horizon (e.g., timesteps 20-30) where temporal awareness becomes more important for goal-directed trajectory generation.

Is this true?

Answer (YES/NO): NO